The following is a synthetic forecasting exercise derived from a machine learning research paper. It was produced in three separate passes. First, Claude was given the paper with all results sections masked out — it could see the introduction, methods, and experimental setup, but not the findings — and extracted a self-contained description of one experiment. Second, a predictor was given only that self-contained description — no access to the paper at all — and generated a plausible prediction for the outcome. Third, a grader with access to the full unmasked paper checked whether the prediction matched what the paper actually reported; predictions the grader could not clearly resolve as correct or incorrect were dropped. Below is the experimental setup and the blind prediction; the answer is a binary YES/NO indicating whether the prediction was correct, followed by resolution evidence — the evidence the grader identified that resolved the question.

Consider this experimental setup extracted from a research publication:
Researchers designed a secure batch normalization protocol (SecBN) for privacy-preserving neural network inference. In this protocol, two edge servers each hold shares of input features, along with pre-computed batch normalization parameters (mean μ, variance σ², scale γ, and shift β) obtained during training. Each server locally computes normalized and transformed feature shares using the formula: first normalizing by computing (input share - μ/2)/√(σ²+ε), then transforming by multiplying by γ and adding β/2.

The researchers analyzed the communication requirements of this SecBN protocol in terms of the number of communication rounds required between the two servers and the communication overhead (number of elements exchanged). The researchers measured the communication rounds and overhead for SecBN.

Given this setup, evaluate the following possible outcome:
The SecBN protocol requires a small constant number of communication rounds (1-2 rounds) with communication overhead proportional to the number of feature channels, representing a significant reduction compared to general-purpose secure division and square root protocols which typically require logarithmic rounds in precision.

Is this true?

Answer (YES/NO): NO